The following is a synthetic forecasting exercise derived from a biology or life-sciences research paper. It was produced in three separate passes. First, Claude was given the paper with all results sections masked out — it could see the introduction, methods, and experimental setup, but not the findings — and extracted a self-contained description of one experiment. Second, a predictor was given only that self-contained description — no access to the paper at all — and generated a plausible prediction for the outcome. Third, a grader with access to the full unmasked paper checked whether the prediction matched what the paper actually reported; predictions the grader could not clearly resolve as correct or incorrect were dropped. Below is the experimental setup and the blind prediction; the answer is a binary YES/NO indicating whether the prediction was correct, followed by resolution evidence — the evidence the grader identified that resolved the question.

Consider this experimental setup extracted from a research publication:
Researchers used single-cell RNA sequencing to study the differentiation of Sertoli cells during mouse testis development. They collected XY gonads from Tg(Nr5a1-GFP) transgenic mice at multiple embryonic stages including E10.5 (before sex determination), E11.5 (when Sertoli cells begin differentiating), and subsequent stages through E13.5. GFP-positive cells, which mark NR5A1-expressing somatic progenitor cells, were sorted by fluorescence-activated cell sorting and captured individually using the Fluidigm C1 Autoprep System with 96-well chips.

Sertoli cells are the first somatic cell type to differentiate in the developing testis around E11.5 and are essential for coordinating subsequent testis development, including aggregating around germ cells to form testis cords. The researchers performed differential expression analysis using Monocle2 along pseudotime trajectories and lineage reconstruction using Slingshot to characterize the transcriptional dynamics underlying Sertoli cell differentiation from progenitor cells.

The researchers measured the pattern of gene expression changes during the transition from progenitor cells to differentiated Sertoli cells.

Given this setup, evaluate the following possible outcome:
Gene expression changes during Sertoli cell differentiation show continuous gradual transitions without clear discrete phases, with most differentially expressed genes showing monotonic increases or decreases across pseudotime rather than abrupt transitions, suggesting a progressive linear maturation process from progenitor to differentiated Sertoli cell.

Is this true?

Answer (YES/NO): NO